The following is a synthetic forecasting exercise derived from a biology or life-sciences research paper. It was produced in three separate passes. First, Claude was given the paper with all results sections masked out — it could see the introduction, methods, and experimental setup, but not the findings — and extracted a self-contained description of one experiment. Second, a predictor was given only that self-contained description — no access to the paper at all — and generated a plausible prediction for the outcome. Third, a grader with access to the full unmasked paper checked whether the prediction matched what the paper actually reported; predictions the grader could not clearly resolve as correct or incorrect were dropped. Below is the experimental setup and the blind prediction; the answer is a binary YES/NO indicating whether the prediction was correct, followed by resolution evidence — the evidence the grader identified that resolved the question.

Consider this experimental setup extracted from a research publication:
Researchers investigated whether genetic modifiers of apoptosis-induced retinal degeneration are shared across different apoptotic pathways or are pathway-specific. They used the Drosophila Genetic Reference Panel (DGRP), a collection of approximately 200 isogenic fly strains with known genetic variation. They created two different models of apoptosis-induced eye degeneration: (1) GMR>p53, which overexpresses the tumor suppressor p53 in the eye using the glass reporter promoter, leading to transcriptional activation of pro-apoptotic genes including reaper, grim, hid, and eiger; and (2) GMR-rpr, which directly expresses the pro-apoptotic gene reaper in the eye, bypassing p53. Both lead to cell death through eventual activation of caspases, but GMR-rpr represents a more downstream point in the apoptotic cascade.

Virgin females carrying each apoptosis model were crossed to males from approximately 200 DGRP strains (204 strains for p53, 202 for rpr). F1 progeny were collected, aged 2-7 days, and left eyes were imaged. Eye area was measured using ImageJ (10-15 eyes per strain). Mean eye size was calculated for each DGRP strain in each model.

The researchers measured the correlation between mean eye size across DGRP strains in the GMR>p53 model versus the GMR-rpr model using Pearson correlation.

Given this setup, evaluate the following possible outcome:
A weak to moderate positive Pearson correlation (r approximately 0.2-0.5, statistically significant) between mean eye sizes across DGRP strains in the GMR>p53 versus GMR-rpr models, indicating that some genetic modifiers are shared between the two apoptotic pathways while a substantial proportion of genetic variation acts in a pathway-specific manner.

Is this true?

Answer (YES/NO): NO